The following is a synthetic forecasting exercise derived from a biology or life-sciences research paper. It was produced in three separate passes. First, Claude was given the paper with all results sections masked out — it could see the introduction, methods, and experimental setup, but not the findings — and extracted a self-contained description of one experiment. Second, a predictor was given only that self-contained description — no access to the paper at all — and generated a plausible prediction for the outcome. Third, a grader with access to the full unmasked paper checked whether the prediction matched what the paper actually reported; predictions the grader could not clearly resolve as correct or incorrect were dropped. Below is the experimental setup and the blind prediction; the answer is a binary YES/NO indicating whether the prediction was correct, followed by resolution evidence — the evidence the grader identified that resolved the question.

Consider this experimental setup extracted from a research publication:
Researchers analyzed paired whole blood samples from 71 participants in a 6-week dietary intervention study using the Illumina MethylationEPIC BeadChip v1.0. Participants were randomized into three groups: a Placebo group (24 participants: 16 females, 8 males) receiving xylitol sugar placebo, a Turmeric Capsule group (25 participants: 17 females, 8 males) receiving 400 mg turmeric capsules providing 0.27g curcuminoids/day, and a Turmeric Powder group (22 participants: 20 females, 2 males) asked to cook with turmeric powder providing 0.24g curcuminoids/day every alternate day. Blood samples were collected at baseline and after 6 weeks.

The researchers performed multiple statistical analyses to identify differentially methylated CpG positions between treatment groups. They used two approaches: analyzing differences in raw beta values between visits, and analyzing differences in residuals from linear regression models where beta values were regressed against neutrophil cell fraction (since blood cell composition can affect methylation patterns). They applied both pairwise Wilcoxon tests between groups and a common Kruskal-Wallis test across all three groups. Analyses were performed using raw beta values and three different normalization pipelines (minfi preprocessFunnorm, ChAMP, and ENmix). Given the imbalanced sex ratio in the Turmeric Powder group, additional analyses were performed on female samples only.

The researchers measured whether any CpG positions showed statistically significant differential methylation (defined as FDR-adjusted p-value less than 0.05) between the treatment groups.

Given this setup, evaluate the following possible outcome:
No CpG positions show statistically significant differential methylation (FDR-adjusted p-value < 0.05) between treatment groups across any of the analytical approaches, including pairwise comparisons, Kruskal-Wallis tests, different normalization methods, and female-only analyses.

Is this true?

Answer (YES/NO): YES